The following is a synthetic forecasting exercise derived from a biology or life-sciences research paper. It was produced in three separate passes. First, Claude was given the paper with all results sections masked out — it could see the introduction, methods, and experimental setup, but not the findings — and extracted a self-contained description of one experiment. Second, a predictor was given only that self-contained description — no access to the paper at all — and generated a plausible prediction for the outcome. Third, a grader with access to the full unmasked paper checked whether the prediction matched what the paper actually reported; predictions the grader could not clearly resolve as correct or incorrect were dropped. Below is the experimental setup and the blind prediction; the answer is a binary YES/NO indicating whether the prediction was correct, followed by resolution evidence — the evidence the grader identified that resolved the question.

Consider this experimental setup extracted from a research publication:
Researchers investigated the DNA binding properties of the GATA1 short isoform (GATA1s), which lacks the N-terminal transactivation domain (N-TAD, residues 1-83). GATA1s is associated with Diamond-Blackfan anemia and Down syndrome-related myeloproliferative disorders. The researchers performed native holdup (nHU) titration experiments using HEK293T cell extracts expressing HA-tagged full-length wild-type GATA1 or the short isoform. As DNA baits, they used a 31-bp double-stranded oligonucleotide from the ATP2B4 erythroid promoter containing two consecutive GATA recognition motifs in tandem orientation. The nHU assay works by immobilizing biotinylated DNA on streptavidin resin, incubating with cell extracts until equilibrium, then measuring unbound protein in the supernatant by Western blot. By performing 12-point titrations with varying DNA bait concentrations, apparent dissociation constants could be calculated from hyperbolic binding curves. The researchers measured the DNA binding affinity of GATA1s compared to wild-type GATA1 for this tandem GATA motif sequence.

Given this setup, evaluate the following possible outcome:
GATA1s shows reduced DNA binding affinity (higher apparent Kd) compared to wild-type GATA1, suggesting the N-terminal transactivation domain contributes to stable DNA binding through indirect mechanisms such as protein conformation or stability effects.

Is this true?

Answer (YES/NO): NO